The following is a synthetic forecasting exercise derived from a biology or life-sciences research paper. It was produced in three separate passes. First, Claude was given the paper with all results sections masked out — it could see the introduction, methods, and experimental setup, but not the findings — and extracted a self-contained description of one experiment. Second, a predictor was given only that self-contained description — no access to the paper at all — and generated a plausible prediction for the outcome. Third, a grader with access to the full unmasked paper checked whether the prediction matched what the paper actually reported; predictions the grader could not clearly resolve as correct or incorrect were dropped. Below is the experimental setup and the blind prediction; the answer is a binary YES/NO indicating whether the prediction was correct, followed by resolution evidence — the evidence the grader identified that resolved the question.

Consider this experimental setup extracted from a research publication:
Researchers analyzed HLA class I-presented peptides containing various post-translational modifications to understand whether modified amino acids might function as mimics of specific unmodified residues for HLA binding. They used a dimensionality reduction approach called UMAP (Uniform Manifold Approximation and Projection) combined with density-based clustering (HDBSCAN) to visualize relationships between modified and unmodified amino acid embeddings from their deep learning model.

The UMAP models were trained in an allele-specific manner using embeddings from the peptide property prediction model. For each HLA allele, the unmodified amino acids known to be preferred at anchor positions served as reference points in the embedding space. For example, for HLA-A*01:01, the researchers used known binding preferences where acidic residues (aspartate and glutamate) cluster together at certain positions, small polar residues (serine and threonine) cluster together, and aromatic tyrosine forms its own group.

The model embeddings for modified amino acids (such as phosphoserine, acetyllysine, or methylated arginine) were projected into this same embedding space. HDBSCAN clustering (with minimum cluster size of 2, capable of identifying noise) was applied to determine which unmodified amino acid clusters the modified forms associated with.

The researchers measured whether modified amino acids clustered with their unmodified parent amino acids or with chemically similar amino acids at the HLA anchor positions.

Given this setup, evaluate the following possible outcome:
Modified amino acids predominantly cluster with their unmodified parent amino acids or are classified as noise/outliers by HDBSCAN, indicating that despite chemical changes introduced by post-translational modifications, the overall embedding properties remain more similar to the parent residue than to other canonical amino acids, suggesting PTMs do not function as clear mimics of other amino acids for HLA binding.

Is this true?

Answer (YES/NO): NO